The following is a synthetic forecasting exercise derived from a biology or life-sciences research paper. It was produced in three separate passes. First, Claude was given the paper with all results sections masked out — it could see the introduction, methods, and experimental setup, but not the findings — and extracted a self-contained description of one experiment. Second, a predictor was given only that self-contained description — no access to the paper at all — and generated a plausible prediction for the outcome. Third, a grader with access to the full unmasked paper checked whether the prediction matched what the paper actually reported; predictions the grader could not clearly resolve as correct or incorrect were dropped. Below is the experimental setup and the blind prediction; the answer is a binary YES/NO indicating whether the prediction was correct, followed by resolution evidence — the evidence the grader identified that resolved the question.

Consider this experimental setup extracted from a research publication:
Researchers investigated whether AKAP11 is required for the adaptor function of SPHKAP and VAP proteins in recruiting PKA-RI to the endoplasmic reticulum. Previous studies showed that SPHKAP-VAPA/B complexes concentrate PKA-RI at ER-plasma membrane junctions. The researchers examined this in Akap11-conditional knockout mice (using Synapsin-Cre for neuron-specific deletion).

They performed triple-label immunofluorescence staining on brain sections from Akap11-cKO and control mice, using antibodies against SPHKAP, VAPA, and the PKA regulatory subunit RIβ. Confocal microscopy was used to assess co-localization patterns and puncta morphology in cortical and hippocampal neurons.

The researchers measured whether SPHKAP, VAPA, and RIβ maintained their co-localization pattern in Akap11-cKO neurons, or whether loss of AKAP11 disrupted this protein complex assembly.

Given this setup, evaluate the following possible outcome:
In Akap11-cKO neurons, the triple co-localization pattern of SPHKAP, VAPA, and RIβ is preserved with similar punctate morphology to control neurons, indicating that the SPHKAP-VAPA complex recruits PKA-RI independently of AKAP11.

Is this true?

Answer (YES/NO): NO